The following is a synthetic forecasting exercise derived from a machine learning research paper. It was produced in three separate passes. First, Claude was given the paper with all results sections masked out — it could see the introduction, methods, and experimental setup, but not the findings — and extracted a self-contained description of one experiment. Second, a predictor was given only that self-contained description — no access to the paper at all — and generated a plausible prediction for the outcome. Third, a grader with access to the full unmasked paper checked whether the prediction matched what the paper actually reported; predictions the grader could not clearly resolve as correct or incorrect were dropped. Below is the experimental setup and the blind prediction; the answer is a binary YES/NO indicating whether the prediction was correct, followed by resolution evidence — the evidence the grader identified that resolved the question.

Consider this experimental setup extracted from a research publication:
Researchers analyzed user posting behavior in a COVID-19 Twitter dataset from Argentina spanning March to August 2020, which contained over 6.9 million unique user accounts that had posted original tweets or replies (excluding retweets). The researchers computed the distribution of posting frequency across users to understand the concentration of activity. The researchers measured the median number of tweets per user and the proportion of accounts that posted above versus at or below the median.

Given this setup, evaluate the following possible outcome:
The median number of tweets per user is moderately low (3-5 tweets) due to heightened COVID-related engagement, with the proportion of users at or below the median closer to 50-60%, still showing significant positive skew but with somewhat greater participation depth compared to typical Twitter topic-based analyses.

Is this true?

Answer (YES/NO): NO